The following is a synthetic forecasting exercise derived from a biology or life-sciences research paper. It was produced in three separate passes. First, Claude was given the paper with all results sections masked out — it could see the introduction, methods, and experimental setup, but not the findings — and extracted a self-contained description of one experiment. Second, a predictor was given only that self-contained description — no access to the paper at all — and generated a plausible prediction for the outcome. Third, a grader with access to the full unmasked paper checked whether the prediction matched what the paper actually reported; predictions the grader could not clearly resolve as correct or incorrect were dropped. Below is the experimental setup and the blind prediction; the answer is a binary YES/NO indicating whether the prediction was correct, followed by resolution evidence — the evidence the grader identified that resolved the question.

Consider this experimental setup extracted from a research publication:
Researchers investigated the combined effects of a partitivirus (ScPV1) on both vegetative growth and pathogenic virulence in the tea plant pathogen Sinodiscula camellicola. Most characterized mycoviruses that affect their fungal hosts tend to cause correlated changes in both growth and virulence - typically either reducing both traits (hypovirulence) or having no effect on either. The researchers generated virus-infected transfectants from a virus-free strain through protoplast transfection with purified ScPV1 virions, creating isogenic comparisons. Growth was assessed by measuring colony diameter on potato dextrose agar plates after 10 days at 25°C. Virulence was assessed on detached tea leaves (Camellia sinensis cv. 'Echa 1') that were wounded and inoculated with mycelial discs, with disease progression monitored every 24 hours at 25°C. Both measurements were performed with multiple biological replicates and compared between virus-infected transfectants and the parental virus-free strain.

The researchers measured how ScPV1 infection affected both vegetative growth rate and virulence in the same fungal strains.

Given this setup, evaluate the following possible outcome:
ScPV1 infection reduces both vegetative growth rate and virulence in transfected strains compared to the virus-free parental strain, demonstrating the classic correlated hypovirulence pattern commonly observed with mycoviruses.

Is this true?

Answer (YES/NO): NO